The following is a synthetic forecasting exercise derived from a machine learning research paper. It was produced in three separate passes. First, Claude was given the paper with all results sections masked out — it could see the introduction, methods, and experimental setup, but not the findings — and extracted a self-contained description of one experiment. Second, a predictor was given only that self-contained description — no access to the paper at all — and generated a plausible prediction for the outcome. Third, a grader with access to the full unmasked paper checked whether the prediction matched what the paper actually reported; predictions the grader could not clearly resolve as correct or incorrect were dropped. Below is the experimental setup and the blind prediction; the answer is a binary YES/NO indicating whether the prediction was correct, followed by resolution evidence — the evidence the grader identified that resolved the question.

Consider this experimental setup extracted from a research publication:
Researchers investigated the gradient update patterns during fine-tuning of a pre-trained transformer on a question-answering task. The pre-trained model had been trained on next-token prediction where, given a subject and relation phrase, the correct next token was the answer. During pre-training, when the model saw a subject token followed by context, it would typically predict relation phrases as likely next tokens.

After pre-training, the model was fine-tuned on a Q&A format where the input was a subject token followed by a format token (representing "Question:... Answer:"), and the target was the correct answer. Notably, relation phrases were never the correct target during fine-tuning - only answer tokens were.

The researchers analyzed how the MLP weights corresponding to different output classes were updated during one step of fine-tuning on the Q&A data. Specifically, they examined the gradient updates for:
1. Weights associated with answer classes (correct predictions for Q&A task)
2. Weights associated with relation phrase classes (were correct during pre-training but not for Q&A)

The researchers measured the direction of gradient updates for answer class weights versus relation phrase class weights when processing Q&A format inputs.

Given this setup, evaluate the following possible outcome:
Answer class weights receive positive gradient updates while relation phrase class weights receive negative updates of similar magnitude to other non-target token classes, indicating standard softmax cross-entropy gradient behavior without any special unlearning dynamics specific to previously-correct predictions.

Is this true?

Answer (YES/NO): NO